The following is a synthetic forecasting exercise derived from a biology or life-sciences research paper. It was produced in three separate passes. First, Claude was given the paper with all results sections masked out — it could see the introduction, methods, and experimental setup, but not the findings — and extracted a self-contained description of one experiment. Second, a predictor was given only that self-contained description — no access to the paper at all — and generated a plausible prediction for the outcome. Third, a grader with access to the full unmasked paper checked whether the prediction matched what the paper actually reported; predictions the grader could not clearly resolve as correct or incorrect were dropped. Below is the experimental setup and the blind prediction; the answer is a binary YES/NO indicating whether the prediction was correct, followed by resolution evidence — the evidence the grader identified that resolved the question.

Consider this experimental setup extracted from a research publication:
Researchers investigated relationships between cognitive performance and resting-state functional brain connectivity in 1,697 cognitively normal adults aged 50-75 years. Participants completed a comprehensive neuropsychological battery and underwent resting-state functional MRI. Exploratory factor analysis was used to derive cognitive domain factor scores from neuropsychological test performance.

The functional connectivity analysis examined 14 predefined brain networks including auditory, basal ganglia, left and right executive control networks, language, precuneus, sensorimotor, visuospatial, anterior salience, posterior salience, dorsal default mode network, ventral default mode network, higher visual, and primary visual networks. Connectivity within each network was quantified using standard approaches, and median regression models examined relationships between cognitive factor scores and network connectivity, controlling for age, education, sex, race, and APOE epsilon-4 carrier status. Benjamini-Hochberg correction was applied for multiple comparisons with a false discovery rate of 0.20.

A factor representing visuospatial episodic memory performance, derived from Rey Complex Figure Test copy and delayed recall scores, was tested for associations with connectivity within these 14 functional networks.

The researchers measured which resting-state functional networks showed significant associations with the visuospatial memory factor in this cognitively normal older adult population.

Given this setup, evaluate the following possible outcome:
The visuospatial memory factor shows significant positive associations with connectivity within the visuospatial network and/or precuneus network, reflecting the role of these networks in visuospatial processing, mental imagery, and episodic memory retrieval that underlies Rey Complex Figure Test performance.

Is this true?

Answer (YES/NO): YES